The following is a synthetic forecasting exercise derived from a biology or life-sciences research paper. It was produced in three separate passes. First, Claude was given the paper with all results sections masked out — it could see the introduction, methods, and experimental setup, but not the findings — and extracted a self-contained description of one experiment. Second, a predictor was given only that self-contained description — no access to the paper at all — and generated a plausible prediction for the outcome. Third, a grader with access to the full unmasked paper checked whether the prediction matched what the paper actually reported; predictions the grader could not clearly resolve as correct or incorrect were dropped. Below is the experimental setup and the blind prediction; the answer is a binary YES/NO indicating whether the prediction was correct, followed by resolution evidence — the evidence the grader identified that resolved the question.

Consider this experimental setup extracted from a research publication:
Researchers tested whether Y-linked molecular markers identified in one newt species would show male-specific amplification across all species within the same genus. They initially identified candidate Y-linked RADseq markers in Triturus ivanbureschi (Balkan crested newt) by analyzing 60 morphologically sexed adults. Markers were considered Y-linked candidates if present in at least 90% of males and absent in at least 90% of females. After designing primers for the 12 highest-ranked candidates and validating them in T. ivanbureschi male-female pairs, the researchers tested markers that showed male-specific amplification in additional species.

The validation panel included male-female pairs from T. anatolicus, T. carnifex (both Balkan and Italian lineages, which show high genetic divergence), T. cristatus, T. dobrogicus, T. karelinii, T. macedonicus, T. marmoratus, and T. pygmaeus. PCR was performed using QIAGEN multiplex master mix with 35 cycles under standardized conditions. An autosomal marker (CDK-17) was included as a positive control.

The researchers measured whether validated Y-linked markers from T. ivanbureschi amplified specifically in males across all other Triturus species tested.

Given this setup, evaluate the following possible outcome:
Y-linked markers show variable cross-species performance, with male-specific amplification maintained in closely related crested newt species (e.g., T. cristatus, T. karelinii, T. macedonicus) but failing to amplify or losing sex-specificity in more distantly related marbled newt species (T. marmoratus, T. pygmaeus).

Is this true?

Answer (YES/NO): NO